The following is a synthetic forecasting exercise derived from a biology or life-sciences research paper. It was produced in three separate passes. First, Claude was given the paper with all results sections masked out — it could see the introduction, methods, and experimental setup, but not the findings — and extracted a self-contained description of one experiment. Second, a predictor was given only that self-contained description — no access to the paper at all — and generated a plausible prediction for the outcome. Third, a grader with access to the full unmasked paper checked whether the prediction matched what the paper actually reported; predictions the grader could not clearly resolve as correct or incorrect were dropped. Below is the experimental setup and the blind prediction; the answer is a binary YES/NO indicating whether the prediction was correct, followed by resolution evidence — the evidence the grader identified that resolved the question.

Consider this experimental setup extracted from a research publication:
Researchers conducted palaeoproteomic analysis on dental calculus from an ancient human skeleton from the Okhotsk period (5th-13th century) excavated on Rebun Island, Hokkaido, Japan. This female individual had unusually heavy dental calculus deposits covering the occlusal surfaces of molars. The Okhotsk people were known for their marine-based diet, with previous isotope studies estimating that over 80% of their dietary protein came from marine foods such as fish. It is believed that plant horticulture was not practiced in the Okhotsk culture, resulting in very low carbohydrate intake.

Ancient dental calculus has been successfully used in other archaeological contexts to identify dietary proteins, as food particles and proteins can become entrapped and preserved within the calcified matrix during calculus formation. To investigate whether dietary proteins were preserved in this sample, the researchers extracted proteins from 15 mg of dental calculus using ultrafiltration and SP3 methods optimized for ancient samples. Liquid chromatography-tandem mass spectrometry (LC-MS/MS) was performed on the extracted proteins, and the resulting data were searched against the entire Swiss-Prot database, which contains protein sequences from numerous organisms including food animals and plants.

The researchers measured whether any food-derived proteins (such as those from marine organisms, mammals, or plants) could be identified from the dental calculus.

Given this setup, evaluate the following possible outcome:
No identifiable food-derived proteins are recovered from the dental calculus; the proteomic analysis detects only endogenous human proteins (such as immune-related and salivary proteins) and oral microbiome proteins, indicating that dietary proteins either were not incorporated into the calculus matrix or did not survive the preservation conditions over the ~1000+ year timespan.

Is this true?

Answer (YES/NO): YES